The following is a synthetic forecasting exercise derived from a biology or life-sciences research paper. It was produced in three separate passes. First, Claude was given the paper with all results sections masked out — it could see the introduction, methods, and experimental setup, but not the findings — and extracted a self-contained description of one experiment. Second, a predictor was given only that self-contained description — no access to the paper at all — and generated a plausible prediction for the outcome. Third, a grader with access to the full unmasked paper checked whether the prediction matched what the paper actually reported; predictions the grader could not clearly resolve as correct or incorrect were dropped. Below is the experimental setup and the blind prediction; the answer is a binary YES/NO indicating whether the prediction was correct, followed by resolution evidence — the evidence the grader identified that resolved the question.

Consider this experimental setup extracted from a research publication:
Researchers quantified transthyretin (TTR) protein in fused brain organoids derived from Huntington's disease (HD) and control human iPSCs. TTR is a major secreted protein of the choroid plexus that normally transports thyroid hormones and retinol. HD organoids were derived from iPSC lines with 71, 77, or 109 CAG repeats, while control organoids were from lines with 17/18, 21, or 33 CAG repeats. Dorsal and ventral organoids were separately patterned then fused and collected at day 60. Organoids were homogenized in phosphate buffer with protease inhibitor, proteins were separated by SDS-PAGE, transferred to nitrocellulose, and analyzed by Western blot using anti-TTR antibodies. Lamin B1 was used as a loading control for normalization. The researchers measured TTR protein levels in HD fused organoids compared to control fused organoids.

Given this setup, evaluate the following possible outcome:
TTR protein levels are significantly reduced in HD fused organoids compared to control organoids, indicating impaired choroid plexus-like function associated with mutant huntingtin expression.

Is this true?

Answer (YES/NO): NO